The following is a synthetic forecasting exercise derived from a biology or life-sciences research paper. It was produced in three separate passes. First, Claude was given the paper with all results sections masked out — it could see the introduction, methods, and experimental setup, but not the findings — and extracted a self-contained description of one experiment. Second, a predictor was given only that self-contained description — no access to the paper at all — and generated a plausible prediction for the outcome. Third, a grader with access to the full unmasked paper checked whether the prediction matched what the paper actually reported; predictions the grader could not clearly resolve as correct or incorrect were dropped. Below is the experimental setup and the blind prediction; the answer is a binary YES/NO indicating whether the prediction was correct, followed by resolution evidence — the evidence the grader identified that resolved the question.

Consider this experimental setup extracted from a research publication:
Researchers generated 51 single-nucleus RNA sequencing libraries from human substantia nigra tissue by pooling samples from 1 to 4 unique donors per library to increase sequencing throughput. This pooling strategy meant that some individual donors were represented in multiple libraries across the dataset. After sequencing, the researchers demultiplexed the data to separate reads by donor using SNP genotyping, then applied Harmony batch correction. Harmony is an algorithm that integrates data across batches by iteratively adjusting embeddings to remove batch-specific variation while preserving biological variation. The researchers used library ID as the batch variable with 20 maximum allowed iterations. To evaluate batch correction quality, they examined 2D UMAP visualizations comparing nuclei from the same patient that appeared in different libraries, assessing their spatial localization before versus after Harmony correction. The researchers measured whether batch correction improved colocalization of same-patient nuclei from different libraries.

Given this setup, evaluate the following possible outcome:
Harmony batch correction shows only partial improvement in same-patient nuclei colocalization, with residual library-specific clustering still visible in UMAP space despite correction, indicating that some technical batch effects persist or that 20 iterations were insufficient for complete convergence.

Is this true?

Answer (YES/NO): NO